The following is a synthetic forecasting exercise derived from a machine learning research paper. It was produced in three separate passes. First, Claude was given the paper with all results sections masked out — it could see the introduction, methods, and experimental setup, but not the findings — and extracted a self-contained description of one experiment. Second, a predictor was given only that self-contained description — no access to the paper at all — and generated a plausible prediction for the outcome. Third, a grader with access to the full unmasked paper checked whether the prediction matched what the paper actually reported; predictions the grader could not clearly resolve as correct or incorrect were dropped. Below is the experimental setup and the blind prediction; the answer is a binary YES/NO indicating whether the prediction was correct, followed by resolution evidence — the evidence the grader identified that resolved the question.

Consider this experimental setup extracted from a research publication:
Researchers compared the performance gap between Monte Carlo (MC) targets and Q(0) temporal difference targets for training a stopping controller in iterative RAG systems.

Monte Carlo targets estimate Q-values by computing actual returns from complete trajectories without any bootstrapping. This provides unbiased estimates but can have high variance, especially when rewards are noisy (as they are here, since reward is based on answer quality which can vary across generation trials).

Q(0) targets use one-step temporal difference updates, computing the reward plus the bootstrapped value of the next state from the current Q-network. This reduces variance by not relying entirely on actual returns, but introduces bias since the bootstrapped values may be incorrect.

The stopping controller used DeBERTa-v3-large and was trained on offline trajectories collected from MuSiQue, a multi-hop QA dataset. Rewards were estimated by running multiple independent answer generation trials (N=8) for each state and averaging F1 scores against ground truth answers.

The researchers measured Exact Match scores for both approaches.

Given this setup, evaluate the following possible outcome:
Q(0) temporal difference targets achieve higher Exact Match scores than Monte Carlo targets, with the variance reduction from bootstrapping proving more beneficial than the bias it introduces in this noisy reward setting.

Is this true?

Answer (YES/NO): NO